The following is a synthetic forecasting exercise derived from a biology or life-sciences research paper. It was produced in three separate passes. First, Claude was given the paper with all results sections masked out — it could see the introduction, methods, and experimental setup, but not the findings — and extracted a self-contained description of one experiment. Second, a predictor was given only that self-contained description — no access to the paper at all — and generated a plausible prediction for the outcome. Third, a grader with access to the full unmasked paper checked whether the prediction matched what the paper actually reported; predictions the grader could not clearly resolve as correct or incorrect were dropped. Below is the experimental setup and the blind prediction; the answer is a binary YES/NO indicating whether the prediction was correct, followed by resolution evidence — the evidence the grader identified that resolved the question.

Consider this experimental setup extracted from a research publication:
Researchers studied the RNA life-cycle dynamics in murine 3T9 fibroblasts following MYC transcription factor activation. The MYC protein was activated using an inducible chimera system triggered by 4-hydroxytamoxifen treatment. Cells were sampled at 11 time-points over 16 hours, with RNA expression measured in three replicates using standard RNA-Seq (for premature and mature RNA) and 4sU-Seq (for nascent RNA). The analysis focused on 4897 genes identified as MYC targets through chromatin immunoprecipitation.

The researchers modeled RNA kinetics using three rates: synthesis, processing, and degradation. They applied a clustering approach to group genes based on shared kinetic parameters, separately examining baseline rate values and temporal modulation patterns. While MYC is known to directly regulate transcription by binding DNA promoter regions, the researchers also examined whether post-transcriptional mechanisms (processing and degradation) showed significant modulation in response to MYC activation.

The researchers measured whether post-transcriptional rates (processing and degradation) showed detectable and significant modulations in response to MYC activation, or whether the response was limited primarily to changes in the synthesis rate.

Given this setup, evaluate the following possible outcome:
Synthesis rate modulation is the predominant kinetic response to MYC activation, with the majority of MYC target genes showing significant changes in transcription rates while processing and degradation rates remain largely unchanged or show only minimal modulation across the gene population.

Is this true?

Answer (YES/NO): NO